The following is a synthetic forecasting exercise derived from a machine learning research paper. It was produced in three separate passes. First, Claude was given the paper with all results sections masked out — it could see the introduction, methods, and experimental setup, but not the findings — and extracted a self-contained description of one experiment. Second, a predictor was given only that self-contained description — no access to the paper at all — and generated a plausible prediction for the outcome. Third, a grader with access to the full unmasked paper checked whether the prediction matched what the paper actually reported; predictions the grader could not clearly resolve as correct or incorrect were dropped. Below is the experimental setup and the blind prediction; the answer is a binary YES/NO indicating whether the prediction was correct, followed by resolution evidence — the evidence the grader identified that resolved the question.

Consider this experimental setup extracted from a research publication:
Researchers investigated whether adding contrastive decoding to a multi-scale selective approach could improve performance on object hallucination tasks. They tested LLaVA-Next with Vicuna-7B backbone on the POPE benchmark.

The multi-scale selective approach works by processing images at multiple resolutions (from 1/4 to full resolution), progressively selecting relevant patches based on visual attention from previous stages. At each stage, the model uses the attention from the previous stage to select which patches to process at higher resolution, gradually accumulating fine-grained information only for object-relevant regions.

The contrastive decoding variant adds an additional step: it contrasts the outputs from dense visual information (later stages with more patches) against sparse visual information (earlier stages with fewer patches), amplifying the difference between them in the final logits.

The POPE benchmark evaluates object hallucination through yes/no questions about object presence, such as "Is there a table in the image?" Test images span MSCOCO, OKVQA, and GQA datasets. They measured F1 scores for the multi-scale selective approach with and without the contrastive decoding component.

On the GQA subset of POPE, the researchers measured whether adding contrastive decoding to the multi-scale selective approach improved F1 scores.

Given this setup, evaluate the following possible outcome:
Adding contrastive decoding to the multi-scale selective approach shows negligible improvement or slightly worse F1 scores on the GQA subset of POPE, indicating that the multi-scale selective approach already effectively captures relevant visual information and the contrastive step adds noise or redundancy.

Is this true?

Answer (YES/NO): NO